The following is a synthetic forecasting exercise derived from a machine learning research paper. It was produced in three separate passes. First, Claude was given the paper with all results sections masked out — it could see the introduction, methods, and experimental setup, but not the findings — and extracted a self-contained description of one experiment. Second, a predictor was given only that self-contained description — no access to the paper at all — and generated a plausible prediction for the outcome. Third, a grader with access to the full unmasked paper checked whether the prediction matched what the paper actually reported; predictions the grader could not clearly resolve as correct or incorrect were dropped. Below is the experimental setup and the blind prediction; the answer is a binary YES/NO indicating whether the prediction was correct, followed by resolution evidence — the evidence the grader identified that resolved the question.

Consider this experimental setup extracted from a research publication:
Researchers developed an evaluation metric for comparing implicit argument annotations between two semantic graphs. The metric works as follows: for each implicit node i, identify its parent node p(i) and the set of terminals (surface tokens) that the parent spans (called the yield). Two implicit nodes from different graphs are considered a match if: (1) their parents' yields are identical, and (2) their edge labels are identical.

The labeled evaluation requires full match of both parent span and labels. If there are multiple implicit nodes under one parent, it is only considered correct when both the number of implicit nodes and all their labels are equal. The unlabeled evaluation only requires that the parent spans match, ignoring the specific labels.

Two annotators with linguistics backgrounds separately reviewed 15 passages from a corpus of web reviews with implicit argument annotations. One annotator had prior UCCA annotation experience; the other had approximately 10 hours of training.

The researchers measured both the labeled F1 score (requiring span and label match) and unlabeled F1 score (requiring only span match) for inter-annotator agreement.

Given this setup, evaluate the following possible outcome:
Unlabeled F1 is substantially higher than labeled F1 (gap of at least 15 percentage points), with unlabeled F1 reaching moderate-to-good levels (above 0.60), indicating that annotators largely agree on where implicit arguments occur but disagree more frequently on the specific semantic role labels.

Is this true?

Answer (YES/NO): YES